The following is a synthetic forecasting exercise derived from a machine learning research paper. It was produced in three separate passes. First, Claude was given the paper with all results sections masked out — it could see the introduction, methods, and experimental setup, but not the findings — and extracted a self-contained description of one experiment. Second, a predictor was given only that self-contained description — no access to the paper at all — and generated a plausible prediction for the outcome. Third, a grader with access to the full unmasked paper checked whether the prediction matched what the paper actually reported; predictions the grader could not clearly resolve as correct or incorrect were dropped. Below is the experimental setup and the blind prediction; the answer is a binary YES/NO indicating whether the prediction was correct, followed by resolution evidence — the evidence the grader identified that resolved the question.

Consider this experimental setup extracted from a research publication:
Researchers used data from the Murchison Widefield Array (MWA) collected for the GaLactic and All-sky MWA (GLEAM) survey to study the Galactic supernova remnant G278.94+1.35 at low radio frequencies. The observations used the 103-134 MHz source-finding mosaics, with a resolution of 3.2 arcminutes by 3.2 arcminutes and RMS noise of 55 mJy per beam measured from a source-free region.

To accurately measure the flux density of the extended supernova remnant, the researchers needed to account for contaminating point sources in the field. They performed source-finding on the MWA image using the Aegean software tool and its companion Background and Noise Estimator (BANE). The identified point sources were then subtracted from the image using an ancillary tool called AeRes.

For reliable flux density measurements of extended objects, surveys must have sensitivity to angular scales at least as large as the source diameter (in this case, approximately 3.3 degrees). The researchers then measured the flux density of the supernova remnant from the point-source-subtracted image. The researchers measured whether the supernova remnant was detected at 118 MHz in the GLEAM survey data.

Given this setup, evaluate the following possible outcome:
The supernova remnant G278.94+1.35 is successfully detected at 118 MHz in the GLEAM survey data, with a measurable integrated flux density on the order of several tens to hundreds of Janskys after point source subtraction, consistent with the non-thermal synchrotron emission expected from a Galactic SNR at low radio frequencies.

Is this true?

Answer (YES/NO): YES